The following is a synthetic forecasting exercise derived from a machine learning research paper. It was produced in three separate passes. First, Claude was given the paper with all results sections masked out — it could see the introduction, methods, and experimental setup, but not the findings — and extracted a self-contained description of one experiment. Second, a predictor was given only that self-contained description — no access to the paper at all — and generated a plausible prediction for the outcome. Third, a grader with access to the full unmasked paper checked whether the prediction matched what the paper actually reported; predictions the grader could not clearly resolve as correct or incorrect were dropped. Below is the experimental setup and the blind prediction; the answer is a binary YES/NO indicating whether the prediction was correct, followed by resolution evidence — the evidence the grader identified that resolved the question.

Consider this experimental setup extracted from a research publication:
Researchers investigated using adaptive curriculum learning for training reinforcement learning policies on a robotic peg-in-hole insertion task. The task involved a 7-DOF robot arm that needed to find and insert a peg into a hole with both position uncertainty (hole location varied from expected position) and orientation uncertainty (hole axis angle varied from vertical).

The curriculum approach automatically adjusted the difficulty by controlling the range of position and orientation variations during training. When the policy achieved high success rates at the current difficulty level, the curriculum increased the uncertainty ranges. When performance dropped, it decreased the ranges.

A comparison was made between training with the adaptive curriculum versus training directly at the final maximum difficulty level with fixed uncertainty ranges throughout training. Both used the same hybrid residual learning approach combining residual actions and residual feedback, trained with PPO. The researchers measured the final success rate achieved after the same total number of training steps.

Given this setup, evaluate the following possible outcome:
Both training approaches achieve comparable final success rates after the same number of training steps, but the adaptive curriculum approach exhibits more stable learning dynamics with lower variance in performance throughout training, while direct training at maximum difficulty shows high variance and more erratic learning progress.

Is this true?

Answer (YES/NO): NO